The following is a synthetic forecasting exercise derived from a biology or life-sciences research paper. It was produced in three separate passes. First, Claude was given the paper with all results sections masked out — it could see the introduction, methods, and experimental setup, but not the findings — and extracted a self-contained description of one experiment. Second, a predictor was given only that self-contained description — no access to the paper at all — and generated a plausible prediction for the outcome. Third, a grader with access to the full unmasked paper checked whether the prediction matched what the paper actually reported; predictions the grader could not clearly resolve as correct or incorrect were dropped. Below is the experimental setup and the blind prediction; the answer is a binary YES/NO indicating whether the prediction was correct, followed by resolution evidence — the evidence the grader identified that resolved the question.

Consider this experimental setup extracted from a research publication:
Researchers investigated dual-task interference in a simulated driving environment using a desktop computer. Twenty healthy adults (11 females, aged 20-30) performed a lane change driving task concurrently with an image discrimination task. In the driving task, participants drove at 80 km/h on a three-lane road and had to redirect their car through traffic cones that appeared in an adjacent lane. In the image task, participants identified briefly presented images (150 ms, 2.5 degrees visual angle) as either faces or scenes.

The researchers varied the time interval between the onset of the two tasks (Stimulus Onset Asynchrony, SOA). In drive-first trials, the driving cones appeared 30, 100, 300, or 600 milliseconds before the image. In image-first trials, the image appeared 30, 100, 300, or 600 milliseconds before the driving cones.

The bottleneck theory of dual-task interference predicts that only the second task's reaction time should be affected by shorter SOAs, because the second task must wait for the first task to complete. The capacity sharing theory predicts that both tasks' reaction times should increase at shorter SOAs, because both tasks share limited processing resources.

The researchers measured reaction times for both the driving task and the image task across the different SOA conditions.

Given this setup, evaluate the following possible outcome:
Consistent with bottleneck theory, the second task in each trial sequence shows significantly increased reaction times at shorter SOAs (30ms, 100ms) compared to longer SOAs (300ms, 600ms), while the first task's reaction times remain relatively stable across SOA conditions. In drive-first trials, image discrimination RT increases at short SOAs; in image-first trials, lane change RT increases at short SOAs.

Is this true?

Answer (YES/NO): NO